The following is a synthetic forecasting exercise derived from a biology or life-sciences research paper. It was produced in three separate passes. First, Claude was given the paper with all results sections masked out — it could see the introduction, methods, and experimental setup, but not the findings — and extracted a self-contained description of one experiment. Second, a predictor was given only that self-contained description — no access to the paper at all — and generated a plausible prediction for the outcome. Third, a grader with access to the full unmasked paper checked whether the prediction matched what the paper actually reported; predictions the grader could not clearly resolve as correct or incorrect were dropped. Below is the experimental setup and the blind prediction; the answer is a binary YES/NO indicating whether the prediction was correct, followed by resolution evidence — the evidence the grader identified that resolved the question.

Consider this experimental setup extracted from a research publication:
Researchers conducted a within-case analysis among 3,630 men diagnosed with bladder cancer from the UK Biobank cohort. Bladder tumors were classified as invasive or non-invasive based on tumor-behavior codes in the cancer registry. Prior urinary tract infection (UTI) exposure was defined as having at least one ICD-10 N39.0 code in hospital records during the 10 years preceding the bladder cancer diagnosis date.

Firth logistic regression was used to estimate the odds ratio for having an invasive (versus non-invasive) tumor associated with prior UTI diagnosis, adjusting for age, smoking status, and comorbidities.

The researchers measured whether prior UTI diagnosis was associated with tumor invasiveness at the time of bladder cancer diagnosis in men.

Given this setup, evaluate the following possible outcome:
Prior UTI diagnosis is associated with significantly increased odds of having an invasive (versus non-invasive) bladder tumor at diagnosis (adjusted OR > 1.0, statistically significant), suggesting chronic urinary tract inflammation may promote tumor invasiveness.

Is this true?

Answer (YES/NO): NO